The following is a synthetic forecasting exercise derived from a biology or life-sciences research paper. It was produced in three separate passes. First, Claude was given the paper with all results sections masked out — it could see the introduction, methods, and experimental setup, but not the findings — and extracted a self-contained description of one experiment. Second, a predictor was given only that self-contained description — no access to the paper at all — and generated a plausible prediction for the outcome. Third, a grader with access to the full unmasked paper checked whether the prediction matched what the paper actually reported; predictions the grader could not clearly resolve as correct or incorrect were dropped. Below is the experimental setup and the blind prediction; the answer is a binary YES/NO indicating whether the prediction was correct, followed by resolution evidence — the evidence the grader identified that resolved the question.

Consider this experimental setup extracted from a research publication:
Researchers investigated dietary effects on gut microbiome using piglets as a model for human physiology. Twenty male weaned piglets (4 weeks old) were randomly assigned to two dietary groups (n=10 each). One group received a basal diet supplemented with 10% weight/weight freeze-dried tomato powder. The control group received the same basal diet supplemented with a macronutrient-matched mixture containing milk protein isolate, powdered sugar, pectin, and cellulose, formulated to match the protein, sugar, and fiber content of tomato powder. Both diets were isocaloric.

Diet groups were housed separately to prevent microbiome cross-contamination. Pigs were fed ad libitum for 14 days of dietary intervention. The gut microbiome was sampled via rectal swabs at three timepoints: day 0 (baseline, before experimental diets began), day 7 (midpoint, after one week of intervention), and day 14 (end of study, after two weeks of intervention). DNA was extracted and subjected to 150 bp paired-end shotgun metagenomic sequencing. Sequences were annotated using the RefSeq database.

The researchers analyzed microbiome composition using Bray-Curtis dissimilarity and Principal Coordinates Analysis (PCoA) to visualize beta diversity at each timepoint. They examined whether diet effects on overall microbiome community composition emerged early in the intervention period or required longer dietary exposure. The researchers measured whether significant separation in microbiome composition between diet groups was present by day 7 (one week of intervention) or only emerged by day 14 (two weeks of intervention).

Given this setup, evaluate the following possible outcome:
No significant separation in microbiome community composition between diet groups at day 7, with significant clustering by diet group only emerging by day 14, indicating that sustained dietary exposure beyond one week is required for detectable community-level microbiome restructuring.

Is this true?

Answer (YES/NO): NO